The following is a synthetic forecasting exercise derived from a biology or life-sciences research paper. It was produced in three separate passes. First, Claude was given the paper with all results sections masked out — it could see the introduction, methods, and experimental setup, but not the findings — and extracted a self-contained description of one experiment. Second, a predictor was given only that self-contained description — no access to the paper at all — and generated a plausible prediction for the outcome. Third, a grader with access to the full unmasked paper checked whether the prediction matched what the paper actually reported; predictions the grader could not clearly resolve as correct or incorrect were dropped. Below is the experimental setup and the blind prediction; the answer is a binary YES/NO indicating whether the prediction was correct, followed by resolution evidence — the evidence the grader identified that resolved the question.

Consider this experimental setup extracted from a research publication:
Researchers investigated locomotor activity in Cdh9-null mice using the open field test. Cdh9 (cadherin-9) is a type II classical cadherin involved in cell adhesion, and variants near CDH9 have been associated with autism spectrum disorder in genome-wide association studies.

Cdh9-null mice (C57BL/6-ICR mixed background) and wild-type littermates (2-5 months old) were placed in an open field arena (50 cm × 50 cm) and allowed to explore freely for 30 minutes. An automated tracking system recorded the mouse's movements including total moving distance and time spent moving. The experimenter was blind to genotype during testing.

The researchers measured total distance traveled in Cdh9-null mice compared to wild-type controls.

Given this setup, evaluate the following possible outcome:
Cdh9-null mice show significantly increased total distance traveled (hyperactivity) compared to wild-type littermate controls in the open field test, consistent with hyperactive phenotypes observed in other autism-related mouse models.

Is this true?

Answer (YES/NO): NO